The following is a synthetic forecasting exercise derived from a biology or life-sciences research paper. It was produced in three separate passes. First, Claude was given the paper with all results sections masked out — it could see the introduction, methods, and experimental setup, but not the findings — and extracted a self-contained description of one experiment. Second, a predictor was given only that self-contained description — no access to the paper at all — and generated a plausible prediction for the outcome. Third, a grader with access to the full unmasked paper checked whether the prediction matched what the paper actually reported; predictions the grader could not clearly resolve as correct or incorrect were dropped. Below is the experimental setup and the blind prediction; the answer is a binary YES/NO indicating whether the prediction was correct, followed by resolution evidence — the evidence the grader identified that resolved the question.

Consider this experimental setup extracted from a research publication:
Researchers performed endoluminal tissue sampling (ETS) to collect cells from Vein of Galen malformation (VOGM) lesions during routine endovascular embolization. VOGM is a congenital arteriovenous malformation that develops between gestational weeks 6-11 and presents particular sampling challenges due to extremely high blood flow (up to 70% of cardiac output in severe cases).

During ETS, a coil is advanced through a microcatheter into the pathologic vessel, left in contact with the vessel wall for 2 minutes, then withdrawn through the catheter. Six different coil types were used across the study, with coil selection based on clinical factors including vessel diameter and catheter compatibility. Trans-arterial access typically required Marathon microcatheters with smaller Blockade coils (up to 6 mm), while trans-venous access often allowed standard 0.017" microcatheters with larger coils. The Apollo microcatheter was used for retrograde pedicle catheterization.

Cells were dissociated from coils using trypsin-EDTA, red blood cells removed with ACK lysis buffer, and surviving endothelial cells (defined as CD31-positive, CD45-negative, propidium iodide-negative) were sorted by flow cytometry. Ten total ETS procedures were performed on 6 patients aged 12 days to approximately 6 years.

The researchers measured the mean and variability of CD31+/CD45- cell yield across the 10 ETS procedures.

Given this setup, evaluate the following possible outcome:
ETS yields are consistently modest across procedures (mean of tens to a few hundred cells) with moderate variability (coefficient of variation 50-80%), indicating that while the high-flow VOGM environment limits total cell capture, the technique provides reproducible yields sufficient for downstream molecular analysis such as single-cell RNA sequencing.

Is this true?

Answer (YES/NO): NO